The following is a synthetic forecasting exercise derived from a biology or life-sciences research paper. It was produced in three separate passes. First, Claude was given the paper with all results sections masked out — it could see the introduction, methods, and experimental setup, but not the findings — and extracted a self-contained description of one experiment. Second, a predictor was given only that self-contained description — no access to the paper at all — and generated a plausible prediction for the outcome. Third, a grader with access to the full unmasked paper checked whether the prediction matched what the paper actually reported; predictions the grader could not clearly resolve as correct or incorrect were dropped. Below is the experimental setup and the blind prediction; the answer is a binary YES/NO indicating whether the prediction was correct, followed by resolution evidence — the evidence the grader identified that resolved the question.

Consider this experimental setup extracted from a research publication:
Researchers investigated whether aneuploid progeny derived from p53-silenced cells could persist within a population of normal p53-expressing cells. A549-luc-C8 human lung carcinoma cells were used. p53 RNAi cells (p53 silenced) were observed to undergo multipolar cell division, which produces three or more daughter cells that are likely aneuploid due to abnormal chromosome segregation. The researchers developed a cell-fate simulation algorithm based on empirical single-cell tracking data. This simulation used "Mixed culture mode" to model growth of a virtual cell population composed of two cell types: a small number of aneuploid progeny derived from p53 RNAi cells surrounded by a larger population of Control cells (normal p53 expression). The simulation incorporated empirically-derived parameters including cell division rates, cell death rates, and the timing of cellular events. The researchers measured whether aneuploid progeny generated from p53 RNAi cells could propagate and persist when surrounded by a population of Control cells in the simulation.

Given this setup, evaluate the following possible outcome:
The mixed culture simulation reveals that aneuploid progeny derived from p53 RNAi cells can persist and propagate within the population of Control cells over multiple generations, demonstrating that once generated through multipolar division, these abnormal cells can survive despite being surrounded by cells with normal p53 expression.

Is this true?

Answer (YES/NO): YES